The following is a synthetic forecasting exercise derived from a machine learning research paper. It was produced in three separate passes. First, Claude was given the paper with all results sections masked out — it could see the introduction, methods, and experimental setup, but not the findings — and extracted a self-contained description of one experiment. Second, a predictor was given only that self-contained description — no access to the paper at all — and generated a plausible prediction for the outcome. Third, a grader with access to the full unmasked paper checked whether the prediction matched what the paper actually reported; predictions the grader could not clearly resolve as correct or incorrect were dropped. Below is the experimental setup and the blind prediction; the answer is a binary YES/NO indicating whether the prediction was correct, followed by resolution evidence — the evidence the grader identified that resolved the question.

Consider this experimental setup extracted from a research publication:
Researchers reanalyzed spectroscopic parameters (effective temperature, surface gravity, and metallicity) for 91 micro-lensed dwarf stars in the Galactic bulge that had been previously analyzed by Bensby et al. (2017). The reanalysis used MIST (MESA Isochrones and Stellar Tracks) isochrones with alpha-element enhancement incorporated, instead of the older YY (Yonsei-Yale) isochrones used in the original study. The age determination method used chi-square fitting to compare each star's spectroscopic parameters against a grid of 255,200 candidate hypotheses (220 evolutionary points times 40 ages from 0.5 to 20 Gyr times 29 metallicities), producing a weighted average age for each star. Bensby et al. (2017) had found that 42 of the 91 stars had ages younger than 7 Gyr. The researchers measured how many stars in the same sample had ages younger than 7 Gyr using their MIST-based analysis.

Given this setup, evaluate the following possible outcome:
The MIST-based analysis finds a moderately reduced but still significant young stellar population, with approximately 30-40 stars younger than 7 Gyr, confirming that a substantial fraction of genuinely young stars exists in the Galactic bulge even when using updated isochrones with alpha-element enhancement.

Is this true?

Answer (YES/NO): NO